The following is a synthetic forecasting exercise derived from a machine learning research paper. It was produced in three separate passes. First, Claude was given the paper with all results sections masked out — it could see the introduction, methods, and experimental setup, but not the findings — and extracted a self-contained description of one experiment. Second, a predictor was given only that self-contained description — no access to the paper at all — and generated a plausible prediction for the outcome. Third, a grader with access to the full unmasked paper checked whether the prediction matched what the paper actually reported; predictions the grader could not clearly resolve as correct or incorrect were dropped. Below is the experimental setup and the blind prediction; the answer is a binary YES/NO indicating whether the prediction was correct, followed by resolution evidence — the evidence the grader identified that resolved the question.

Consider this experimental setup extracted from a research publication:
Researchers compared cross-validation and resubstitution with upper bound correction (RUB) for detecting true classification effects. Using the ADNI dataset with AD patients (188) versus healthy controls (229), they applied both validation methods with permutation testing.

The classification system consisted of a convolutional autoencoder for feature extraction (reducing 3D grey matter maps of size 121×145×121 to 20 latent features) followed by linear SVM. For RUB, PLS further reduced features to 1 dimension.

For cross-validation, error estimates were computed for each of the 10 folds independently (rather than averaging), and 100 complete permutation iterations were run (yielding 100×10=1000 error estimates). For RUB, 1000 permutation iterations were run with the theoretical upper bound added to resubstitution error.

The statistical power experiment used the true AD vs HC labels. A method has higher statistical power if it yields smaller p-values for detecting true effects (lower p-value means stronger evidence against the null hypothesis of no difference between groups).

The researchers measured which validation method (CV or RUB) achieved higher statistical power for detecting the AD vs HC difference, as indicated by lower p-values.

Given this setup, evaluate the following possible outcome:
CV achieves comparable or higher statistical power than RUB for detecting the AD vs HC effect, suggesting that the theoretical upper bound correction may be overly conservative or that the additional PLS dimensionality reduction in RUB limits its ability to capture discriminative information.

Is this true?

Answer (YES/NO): YES